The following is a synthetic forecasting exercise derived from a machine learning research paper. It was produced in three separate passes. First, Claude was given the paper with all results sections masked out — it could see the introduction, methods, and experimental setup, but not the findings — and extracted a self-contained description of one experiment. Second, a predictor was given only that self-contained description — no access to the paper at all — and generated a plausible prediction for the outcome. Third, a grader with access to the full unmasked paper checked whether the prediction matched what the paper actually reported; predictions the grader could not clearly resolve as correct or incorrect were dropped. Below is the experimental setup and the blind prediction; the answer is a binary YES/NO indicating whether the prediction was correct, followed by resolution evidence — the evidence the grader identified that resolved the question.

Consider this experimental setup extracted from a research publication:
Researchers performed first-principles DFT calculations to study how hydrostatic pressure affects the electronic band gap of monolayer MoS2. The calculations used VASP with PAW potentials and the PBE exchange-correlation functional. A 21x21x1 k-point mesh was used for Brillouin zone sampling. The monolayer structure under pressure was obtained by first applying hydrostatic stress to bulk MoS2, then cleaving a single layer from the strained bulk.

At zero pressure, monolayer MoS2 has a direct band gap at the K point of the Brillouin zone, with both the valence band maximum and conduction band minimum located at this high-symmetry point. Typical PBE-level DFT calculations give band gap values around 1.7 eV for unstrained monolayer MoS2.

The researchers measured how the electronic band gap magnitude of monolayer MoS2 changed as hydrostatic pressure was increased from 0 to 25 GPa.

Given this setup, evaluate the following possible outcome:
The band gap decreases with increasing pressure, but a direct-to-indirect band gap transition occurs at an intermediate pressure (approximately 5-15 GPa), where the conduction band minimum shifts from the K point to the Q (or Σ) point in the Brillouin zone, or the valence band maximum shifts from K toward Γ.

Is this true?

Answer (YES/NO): NO